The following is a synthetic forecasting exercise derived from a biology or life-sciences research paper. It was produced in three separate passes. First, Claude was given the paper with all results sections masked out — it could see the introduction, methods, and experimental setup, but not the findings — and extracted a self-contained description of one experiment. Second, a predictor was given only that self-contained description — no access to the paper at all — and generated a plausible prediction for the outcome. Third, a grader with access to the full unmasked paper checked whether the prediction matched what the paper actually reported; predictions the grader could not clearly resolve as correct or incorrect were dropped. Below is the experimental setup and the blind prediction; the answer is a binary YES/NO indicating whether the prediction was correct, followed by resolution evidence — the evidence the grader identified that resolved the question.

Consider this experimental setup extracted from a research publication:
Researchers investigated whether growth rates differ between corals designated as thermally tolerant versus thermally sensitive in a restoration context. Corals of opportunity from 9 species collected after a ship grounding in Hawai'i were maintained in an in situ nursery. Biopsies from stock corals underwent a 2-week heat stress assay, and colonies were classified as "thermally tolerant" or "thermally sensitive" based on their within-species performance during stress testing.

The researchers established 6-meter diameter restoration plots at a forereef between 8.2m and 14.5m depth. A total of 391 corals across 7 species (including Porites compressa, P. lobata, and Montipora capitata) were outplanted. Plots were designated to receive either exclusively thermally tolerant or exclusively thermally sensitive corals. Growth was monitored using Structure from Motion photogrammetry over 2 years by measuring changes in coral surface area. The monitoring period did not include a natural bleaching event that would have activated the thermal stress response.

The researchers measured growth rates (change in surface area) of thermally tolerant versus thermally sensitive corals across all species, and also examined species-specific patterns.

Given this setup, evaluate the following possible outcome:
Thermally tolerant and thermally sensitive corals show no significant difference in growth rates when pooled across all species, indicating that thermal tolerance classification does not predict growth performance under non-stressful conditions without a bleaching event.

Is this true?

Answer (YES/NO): YES